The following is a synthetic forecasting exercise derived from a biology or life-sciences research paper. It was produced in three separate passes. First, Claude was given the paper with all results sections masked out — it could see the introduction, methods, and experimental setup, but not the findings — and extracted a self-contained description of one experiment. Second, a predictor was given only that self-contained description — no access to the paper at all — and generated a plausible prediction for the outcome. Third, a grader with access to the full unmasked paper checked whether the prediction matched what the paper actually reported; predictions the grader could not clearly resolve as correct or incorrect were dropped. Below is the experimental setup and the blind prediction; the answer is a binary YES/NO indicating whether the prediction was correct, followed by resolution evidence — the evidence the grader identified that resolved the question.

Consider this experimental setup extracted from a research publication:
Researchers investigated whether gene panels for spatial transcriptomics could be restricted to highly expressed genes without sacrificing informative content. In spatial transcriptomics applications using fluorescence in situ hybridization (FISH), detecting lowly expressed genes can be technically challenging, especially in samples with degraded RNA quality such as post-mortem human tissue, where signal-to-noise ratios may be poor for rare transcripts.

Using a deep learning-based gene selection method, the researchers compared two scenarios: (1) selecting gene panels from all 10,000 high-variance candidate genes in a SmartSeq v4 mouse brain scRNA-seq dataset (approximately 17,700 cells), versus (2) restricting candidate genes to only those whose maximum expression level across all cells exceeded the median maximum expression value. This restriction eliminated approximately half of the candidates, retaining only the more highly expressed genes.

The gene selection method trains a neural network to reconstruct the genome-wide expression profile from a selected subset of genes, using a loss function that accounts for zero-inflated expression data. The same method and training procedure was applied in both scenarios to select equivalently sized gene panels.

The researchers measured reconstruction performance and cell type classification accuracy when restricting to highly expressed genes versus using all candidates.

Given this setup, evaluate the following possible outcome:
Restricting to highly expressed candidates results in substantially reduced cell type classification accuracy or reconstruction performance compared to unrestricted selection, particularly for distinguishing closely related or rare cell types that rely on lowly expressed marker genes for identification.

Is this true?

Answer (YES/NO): NO